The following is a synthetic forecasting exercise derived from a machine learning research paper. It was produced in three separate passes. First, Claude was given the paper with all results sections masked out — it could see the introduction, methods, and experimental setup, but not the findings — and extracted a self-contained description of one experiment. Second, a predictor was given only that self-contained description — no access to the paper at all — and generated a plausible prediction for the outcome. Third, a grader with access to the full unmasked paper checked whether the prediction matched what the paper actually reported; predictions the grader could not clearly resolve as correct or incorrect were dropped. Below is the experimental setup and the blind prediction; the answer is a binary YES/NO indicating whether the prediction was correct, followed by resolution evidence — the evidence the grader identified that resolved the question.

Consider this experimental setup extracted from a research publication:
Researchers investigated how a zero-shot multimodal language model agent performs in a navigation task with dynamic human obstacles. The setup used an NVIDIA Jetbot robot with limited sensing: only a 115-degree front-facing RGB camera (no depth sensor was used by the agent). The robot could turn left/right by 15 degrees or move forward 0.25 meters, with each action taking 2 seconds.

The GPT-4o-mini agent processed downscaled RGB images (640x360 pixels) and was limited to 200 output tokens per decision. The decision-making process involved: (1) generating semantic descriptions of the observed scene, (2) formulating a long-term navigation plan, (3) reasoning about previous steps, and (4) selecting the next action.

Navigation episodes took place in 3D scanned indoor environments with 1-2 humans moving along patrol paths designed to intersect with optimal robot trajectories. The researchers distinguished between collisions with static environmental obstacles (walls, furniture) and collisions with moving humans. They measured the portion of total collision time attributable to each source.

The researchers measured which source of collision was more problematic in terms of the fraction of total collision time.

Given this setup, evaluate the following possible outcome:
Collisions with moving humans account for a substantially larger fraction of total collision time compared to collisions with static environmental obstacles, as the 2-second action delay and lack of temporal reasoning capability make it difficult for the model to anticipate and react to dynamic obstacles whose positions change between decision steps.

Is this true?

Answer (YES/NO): NO